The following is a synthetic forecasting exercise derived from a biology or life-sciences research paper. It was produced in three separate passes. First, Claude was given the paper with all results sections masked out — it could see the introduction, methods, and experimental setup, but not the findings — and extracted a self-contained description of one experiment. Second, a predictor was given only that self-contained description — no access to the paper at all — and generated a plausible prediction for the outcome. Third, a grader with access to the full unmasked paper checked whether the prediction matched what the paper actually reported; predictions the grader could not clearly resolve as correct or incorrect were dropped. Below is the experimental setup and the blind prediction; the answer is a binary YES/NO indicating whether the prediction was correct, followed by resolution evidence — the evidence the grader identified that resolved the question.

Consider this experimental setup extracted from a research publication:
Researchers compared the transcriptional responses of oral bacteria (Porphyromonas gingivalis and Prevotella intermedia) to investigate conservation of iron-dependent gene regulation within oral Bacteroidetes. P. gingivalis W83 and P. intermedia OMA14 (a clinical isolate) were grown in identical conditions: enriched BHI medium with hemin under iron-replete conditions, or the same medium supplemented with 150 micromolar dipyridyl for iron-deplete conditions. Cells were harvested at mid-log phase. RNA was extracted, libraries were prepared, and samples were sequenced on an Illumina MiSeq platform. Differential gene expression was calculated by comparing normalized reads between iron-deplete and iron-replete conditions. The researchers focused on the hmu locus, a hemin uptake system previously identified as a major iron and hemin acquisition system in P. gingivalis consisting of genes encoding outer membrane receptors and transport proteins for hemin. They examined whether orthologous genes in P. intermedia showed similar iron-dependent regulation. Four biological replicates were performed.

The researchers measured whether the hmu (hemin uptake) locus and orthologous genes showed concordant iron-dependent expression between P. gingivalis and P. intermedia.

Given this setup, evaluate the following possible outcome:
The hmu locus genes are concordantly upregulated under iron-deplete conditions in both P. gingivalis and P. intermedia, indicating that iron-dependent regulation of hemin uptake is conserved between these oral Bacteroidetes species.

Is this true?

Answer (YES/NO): YES